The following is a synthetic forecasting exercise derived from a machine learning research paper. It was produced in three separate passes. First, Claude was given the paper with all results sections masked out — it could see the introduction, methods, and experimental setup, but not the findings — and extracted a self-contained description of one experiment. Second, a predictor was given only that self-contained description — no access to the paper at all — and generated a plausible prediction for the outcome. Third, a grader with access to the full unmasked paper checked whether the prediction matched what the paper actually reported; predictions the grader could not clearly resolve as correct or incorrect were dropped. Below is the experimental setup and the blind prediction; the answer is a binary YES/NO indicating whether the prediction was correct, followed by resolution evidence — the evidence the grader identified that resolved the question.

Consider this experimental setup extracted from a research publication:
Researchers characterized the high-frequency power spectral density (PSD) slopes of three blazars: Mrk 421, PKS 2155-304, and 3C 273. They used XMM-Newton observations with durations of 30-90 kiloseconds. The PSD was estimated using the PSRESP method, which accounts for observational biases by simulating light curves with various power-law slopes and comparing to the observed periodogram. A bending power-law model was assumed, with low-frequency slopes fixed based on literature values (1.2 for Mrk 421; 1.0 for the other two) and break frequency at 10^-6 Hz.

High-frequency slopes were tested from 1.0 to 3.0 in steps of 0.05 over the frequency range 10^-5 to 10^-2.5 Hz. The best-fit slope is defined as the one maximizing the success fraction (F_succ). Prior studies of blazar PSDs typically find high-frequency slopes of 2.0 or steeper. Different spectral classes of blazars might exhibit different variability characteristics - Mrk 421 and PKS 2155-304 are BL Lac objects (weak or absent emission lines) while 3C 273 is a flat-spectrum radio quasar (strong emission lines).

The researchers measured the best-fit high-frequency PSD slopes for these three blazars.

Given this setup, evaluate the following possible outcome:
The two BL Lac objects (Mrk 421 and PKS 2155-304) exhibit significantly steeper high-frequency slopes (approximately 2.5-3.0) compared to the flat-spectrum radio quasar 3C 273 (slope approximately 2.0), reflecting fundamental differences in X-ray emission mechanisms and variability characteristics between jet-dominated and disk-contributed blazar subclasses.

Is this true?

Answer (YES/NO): NO